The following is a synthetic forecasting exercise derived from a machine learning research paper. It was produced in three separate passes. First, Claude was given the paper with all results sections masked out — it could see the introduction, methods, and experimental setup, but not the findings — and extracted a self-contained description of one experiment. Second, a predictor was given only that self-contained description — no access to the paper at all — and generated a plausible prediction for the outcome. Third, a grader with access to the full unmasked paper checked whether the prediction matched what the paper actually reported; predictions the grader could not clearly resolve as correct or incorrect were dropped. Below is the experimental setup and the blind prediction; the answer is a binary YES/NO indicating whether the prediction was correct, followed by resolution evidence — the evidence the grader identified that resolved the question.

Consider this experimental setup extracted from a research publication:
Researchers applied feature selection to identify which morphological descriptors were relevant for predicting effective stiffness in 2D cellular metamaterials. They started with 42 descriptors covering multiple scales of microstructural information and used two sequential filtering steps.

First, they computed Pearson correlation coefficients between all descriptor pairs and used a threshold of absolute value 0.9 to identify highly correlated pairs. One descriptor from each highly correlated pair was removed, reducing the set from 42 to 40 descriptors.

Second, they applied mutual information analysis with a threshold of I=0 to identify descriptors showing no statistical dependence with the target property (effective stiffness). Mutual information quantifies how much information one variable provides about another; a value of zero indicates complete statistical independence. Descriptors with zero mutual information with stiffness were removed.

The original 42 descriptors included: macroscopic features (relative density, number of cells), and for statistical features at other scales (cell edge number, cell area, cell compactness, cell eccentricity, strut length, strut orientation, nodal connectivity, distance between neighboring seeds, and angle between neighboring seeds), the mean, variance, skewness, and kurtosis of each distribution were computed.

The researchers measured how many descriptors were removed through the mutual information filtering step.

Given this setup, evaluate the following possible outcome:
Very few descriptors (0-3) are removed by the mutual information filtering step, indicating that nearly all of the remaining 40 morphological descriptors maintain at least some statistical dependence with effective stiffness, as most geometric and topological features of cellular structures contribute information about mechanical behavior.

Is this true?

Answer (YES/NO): NO